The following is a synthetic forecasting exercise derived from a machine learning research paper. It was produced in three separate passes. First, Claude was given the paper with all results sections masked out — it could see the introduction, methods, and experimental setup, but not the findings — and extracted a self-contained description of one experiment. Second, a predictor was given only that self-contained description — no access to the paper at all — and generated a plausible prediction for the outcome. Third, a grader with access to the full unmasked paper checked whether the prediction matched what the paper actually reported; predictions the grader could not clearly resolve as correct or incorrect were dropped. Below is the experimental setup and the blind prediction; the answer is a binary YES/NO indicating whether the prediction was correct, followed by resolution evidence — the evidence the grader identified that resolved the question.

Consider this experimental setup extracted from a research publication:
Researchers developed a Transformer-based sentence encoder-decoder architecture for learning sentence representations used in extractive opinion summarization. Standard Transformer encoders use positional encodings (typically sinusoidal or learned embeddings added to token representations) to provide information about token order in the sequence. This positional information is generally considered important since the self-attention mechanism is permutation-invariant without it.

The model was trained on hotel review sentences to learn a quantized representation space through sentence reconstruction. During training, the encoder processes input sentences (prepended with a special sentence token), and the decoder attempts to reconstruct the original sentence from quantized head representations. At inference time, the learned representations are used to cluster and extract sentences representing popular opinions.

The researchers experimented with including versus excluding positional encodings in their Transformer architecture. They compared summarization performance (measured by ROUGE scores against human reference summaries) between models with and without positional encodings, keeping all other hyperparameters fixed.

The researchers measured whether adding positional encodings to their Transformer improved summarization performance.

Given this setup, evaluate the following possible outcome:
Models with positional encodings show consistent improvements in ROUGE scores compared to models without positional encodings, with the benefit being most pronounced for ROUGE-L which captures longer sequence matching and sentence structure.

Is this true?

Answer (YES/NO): NO